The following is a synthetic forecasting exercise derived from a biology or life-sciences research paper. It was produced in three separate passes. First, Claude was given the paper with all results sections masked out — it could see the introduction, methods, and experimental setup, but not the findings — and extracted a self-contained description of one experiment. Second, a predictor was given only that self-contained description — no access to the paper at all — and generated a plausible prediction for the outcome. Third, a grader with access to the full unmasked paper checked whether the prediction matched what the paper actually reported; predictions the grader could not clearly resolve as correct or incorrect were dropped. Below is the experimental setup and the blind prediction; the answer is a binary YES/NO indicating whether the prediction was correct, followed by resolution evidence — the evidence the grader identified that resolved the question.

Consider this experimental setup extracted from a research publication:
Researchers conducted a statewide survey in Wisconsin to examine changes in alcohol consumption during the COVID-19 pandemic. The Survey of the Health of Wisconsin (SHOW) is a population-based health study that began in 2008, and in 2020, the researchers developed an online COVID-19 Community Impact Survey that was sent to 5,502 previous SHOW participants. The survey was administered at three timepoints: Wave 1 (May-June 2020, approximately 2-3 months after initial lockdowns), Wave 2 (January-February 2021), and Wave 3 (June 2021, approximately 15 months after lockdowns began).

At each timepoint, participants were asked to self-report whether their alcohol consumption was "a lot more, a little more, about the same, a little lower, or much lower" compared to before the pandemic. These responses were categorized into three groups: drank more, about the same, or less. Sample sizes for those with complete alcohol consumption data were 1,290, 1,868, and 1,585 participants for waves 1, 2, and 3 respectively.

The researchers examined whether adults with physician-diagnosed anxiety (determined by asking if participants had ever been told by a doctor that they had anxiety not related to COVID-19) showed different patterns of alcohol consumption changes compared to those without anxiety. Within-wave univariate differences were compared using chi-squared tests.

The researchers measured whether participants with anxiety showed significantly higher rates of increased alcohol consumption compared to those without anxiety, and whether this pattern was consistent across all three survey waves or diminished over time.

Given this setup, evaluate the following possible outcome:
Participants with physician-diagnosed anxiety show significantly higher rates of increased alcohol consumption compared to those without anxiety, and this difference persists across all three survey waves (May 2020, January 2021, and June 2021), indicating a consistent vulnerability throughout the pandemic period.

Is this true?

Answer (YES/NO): YES